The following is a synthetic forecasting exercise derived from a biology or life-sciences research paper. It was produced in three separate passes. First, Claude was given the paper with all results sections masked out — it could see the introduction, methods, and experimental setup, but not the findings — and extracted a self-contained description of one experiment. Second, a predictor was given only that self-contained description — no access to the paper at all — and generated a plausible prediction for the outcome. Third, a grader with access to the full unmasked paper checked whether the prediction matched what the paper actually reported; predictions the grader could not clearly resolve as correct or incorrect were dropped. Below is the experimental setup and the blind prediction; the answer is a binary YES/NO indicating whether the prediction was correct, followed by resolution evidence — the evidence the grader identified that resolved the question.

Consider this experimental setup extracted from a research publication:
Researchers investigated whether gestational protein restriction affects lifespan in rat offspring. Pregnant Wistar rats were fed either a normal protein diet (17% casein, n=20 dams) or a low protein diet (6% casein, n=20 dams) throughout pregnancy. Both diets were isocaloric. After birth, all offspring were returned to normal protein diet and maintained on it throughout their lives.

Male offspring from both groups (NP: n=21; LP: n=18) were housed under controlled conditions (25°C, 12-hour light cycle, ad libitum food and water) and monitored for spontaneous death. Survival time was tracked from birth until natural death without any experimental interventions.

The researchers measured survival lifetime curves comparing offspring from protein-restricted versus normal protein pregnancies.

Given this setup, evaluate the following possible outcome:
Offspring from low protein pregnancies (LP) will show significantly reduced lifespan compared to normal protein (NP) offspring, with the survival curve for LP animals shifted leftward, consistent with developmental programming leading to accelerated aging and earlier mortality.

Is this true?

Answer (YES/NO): YES